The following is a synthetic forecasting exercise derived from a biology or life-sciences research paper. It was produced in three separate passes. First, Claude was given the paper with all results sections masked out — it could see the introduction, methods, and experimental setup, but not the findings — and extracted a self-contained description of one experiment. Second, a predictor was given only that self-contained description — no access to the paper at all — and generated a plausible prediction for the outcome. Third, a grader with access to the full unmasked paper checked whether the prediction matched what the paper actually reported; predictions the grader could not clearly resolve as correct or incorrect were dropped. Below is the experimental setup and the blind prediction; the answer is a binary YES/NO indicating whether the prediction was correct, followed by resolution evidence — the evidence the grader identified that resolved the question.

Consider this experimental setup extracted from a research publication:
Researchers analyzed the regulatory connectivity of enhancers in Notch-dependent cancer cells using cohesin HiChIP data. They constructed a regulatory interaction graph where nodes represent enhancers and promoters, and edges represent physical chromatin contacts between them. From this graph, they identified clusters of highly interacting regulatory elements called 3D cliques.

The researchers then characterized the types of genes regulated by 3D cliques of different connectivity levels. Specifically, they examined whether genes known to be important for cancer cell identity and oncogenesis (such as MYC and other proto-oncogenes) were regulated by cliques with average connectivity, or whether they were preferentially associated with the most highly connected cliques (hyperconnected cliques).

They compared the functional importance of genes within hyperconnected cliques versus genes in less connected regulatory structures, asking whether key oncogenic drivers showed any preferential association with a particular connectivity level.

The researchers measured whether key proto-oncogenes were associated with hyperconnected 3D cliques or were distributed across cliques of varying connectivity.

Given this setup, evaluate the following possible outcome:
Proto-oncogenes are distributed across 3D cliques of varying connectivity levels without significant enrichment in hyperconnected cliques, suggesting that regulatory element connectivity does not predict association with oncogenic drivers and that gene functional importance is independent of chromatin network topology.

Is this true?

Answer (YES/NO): NO